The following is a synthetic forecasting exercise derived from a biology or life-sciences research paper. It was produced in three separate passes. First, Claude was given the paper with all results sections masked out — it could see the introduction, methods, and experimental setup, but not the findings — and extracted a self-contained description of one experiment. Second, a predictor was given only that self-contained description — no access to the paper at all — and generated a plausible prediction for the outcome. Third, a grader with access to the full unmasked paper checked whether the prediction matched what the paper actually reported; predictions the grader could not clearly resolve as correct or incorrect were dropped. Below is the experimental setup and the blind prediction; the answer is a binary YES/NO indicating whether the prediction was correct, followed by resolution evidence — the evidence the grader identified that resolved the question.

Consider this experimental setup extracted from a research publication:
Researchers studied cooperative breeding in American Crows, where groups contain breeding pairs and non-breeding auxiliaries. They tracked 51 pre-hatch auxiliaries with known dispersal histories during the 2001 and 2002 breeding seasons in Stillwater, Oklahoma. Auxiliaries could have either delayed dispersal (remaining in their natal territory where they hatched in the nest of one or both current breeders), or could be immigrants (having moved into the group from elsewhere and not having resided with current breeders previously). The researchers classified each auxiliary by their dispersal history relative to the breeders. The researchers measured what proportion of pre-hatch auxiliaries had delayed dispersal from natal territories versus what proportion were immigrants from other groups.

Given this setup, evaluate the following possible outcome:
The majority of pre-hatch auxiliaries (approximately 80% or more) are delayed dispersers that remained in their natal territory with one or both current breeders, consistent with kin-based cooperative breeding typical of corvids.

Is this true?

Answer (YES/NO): NO